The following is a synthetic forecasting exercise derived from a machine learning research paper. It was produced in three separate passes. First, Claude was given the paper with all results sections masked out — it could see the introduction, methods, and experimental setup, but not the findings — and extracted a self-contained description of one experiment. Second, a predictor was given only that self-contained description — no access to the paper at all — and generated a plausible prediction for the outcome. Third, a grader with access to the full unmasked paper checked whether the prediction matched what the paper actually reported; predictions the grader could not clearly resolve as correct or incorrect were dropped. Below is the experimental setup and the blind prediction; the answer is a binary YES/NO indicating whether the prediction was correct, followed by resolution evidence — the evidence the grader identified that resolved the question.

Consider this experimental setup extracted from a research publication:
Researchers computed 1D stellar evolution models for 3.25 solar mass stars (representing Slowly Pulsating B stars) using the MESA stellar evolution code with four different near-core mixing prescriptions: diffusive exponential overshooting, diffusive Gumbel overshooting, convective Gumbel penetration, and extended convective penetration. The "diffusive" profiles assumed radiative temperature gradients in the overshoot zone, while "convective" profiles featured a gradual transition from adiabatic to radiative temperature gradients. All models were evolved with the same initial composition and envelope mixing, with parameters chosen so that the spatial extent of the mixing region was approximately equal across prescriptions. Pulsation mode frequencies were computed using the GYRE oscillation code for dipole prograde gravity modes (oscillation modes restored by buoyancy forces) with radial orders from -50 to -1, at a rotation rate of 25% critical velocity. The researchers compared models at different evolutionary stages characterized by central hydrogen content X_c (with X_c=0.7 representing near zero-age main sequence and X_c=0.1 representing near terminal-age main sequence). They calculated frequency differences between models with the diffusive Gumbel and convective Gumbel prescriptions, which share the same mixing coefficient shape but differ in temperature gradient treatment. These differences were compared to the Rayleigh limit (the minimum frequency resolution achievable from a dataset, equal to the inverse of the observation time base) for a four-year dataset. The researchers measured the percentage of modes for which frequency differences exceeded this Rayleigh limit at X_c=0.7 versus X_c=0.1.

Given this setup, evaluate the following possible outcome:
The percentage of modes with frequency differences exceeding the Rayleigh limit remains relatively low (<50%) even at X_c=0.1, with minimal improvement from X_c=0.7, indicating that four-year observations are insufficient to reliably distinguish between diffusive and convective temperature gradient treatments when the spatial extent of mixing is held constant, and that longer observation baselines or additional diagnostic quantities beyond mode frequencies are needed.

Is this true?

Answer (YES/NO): NO